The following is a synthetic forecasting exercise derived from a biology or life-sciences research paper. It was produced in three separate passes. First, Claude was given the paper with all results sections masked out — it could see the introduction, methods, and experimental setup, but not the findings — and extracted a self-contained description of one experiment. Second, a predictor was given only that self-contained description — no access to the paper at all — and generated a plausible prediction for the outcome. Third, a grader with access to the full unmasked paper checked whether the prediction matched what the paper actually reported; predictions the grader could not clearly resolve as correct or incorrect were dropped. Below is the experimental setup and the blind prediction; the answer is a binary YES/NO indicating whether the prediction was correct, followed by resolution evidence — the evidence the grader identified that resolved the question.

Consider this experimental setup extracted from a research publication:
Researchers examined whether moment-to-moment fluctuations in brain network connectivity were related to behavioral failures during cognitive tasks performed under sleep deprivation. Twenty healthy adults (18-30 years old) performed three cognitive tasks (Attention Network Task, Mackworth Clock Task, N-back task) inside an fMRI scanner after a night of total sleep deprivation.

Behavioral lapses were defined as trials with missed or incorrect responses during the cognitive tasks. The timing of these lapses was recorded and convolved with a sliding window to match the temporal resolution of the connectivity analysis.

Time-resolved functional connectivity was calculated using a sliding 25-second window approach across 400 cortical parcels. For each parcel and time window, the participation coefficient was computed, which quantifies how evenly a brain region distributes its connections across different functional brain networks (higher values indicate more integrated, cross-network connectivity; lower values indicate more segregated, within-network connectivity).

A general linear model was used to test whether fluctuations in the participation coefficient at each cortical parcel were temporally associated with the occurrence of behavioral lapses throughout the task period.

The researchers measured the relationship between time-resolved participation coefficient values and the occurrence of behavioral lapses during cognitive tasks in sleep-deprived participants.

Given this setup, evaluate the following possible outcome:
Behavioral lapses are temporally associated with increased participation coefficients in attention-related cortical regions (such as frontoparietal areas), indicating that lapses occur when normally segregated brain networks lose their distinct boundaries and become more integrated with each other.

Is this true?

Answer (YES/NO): NO